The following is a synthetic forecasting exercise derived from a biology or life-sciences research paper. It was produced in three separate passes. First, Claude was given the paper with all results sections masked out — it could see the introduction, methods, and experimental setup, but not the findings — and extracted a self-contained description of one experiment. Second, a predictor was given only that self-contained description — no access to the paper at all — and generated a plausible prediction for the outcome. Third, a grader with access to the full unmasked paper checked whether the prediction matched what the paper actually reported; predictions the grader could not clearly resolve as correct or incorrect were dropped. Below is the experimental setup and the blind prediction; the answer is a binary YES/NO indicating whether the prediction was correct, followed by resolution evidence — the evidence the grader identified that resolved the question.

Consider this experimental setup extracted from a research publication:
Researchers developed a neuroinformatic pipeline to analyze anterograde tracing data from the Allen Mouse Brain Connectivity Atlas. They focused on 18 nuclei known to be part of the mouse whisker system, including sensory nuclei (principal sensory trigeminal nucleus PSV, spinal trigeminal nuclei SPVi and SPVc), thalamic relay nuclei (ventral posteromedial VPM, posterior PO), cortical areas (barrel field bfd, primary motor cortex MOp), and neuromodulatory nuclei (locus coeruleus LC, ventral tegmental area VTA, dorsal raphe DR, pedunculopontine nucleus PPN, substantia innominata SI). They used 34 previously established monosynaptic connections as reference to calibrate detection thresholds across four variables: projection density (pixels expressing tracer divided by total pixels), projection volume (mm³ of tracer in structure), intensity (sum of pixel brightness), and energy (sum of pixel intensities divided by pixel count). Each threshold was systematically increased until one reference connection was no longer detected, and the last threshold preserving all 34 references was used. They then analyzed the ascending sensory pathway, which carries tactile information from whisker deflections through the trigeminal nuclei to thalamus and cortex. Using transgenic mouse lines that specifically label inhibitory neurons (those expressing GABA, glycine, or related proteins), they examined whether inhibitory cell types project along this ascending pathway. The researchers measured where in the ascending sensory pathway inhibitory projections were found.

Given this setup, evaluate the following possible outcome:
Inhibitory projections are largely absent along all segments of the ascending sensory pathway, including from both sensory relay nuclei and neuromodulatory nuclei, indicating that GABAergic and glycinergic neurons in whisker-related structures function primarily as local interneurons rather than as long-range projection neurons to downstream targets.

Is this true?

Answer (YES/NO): NO